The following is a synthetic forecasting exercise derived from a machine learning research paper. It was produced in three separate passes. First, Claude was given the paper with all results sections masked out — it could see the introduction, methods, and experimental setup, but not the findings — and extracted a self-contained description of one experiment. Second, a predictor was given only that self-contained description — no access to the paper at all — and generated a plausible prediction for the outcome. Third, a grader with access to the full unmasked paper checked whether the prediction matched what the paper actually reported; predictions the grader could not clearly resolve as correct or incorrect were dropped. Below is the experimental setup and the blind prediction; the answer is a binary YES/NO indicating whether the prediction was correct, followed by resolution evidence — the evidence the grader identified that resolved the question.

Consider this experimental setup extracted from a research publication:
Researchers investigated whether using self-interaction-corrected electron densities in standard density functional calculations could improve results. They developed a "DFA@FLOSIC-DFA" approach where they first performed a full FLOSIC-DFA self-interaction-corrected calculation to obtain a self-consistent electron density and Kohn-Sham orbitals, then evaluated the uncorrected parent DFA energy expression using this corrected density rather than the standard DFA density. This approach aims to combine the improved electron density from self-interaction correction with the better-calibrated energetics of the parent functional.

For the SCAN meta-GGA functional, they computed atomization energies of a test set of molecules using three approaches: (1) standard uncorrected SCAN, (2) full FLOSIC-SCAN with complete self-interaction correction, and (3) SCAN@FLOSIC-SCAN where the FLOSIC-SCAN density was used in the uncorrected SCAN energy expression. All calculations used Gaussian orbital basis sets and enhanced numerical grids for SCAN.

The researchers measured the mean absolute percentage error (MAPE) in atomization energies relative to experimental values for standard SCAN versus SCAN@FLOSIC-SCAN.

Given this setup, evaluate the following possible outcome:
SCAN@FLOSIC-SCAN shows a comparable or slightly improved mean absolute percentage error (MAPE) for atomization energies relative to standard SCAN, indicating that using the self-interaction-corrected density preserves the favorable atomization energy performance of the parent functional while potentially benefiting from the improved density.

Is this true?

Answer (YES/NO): YES